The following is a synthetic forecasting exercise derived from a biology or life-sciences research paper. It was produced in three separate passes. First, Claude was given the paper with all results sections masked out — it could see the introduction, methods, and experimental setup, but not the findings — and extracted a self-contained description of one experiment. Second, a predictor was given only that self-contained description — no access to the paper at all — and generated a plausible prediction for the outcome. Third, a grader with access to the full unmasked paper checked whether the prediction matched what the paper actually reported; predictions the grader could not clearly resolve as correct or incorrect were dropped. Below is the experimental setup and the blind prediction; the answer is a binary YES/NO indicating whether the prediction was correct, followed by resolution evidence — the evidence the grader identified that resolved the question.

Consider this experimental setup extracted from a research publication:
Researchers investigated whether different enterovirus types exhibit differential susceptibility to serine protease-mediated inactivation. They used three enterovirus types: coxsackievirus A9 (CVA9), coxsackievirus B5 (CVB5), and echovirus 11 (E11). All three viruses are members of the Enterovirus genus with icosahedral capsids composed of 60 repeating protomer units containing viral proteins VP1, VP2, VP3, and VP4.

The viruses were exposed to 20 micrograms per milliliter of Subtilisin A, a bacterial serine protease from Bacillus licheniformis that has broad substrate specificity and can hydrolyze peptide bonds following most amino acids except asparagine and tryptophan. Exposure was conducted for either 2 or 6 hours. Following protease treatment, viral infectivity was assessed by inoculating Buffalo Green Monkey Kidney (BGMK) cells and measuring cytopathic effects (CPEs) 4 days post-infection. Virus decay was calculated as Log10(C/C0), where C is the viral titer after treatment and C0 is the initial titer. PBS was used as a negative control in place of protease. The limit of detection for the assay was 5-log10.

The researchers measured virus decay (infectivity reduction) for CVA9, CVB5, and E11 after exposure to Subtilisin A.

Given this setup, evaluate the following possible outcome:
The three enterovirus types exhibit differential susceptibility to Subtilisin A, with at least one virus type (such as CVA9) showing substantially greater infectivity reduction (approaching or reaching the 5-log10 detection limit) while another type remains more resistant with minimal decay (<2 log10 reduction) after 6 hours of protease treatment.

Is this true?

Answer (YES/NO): NO